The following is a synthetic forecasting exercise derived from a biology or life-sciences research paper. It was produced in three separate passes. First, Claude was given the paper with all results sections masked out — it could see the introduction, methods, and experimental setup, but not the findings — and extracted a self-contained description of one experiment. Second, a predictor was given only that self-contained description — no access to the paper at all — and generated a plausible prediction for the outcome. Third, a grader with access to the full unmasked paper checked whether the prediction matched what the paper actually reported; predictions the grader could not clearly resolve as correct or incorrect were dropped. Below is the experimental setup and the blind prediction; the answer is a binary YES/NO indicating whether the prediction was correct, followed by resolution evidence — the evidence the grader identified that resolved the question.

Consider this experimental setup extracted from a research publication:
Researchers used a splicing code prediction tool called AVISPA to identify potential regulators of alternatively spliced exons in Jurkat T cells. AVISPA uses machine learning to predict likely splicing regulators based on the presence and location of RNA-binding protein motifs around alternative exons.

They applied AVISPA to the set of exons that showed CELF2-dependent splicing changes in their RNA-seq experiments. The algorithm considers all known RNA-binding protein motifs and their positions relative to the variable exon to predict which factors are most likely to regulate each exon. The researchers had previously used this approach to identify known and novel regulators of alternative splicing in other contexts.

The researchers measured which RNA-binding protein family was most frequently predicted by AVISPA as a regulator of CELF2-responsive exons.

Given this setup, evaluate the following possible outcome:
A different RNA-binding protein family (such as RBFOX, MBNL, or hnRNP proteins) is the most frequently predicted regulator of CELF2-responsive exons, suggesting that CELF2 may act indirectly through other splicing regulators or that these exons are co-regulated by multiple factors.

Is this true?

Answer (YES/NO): YES